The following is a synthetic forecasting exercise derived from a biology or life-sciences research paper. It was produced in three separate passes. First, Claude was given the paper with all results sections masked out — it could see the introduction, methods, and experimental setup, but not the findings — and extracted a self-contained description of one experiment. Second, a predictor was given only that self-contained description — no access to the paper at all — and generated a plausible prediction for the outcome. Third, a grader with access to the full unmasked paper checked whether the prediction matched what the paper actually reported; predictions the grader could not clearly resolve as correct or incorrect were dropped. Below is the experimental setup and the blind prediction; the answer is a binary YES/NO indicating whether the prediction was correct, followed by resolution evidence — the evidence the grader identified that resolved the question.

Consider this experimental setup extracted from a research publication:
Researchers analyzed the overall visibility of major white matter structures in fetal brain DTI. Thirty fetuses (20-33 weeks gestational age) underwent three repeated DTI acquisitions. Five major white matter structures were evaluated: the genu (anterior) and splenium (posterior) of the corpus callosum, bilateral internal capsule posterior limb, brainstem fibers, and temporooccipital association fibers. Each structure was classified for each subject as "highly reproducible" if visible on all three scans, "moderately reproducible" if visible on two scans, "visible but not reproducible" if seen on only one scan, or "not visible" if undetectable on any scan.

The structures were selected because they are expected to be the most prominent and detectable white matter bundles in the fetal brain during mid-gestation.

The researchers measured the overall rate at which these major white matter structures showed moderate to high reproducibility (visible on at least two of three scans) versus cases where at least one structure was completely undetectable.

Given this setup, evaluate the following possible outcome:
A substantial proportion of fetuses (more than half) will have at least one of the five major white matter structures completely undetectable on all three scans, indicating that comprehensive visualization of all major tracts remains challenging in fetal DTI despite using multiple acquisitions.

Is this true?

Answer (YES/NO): NO